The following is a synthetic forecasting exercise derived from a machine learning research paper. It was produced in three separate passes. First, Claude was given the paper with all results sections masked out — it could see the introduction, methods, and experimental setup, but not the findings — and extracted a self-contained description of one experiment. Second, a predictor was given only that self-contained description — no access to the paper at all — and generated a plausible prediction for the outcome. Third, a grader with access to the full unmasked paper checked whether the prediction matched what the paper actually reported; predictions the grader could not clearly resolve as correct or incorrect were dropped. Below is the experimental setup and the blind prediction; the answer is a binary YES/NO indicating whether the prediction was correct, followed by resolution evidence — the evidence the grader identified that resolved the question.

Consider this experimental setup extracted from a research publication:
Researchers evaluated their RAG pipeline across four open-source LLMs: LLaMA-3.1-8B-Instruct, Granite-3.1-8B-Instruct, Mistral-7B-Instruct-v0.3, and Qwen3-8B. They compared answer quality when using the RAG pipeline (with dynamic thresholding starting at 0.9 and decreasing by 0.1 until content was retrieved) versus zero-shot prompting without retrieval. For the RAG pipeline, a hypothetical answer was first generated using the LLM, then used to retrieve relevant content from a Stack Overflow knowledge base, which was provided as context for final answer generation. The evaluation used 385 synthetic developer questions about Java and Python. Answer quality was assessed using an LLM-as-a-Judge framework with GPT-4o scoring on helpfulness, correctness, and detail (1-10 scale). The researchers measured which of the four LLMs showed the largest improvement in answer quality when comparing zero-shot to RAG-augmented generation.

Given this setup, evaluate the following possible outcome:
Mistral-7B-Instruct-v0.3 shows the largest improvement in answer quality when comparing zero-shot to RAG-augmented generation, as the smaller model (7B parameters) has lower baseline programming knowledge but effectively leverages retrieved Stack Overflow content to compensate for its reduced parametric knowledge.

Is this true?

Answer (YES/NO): NO